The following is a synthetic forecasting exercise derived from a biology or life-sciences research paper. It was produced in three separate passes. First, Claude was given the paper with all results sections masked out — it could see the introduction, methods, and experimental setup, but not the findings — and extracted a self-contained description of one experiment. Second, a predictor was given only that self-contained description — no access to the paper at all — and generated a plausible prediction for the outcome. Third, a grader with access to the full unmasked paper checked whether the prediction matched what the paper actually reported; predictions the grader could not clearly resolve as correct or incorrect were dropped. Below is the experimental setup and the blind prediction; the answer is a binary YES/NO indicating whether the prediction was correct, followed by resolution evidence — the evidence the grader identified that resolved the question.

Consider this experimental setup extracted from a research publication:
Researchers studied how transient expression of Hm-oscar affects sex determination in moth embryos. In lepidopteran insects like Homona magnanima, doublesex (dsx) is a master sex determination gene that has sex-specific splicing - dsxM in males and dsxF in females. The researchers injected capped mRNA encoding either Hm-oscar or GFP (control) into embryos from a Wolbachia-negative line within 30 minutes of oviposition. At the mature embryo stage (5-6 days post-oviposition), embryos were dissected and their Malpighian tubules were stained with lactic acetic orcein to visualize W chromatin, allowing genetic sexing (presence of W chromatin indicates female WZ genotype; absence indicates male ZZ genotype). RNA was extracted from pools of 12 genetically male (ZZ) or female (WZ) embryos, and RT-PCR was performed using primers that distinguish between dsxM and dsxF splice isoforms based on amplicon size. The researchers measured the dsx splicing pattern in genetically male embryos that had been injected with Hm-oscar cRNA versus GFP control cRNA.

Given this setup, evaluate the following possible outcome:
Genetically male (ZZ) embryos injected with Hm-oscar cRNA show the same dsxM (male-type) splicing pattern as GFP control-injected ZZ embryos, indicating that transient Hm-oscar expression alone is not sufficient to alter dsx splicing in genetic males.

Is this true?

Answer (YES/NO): NO